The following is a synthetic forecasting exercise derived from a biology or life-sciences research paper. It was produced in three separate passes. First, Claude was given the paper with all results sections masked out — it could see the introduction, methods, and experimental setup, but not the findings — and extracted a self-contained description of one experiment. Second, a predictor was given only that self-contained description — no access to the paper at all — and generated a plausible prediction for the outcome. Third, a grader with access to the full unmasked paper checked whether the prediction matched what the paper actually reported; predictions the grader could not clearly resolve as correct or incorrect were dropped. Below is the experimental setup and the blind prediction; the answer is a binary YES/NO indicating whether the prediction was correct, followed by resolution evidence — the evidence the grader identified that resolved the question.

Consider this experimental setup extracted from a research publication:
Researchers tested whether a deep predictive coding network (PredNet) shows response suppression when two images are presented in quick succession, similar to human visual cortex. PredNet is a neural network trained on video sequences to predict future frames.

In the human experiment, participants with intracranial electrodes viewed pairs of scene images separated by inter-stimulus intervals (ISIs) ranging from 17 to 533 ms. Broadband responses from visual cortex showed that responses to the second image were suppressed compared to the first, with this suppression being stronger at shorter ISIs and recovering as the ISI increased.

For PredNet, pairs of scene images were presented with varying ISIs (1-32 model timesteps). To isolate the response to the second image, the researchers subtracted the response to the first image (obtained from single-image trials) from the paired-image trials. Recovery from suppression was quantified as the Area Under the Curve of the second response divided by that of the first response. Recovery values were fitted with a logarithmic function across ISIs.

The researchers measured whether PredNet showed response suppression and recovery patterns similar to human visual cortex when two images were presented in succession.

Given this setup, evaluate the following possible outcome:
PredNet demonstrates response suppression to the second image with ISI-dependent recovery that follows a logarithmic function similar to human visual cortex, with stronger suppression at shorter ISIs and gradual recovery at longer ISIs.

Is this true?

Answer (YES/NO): NO